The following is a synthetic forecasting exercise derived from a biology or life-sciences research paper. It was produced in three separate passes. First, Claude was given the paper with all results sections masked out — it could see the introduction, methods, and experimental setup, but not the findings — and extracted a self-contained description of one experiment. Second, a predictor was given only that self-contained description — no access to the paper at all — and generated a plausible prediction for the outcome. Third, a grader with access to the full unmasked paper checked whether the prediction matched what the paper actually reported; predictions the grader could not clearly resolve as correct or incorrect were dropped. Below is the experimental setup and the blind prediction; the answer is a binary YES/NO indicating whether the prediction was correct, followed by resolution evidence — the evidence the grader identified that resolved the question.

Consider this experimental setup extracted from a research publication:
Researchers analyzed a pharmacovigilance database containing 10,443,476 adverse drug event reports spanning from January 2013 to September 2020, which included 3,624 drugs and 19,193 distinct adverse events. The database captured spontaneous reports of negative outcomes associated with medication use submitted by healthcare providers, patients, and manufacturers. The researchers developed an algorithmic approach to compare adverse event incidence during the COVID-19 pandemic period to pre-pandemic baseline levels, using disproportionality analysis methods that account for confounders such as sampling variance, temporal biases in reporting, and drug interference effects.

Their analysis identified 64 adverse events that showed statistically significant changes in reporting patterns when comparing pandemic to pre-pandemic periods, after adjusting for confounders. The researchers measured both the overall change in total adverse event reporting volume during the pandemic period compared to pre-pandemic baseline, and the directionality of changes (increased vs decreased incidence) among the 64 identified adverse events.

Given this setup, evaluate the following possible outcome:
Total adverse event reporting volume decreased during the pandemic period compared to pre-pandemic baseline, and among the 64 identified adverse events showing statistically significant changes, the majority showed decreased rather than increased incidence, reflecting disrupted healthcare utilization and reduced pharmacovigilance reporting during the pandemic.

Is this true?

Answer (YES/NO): NO